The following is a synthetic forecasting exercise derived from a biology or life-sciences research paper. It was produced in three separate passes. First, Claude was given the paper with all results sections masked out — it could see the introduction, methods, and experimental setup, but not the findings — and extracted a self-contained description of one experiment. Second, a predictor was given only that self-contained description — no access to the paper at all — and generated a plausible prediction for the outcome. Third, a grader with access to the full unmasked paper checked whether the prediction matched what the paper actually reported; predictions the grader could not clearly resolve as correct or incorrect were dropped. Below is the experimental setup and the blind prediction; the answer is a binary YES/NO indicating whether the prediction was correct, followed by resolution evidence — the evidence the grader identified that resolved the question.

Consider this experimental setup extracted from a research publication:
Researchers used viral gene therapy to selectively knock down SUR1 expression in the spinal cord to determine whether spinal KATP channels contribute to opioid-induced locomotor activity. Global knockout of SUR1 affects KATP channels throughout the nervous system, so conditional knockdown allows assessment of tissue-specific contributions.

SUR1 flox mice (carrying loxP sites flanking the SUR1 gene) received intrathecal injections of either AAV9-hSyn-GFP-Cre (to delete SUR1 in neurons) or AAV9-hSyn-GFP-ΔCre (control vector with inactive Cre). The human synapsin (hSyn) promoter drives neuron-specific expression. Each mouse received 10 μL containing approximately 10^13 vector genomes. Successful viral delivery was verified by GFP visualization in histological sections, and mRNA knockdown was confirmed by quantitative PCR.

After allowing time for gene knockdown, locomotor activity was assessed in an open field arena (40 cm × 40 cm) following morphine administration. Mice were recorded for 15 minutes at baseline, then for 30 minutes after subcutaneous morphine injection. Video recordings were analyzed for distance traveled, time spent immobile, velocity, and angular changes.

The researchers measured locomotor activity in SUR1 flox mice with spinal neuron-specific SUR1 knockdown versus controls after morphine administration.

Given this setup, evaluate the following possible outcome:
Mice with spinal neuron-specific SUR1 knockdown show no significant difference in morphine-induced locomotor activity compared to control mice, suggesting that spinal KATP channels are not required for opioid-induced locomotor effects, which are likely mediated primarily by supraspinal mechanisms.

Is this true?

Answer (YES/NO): YES